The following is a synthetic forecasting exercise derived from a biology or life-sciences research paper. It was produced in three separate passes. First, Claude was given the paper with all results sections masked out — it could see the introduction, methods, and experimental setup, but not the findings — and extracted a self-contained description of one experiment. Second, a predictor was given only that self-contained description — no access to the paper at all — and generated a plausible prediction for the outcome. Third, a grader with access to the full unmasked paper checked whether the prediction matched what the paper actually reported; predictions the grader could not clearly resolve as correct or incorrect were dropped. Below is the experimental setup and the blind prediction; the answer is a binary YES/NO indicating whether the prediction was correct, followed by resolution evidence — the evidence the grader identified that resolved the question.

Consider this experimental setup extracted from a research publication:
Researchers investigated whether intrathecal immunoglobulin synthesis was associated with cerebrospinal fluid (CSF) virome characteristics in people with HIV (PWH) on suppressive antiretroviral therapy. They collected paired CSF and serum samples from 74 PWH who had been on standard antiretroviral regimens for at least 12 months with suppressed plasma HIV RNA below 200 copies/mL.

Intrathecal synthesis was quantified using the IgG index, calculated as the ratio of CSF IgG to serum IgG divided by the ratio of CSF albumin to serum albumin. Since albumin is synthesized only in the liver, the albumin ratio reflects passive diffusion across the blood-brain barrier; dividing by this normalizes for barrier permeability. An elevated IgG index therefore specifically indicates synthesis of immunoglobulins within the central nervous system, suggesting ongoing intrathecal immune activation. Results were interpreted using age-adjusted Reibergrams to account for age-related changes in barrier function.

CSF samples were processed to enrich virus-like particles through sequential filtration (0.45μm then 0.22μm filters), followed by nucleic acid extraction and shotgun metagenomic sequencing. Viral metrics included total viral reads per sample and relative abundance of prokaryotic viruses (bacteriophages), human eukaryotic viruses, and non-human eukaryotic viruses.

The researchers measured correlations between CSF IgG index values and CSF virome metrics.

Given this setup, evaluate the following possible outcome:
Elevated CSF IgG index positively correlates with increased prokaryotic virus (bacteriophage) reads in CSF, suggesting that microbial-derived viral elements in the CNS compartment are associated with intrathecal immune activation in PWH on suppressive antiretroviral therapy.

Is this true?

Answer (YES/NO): NO